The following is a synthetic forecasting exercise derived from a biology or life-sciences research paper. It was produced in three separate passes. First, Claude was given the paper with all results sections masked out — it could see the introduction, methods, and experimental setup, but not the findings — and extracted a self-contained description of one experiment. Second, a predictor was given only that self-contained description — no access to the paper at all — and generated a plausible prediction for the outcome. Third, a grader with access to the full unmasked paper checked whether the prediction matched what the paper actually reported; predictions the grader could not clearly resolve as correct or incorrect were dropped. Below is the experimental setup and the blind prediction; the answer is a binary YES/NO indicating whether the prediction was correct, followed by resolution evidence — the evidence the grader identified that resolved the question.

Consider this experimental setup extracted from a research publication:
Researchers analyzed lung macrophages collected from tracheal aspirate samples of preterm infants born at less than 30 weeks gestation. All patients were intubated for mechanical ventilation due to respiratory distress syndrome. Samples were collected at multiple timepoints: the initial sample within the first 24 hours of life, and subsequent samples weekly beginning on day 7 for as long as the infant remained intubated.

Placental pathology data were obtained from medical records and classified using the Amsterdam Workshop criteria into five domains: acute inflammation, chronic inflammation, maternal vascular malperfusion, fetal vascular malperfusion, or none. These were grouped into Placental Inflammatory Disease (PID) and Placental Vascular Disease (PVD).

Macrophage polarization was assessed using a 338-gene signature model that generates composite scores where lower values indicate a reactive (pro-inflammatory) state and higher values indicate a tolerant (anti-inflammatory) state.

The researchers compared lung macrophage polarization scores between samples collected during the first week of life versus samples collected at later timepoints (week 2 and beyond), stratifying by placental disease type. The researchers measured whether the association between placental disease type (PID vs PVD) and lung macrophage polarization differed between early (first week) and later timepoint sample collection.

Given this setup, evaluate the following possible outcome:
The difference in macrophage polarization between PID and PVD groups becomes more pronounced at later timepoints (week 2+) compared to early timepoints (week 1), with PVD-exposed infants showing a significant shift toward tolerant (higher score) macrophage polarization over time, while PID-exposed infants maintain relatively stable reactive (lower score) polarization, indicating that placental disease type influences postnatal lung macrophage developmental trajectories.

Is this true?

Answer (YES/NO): NO